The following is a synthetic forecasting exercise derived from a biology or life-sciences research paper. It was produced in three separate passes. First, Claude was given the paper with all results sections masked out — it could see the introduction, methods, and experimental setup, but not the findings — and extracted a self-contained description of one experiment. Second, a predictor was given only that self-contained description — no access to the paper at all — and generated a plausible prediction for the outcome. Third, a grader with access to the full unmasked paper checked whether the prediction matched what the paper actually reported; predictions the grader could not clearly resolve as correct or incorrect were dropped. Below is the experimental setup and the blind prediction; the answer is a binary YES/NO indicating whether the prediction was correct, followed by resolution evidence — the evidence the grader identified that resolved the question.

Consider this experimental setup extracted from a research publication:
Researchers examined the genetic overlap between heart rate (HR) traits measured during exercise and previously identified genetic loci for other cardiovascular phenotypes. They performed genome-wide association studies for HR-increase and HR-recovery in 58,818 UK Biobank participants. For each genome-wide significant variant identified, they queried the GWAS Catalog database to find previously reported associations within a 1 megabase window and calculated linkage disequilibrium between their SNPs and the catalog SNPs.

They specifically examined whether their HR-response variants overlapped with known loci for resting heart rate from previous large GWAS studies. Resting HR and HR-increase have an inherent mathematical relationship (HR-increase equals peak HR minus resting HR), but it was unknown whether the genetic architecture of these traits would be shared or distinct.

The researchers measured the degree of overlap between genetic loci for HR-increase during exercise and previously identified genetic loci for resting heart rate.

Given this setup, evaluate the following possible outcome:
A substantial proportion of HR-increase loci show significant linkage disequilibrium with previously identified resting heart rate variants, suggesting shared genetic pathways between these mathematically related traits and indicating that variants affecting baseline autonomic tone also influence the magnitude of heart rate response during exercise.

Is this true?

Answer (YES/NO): NO